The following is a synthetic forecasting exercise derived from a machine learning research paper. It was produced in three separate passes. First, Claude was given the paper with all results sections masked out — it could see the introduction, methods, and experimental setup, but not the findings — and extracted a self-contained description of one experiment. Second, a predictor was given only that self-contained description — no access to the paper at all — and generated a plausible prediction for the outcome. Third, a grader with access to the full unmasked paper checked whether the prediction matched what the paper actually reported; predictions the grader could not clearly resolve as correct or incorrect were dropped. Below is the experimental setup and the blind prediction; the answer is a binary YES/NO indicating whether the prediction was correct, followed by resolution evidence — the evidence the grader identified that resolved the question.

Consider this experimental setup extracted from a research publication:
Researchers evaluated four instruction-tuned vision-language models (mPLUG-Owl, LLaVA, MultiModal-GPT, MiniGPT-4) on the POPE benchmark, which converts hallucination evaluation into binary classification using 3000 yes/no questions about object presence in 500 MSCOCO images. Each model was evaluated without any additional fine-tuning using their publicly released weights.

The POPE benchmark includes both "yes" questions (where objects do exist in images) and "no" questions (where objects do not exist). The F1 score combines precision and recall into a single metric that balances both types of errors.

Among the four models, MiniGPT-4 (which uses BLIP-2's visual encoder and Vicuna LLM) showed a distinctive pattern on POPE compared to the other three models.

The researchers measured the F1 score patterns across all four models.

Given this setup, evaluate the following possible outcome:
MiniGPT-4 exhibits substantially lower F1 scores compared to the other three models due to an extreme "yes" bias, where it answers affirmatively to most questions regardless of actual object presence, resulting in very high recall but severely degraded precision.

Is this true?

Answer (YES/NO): NO